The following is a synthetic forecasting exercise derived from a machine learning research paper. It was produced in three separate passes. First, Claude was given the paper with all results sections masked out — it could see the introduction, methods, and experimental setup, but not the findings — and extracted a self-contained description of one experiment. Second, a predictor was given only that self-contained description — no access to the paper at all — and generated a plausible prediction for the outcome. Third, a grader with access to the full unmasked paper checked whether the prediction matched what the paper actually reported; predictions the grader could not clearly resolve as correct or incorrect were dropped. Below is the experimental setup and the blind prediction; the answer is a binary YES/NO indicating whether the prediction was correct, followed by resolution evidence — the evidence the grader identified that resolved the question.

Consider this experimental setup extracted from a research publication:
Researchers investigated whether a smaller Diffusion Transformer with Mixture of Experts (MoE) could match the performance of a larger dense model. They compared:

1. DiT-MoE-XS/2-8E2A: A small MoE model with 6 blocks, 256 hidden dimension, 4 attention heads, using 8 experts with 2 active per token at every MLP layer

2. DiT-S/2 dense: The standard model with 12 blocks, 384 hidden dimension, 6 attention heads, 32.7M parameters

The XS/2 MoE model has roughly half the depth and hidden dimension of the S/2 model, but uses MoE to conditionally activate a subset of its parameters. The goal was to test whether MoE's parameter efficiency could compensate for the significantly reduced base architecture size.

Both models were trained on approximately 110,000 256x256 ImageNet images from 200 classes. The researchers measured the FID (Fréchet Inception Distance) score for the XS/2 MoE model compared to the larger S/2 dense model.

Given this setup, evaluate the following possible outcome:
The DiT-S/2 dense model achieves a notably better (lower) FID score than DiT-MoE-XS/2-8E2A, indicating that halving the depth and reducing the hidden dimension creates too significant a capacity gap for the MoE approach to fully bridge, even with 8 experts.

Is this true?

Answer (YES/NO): YES